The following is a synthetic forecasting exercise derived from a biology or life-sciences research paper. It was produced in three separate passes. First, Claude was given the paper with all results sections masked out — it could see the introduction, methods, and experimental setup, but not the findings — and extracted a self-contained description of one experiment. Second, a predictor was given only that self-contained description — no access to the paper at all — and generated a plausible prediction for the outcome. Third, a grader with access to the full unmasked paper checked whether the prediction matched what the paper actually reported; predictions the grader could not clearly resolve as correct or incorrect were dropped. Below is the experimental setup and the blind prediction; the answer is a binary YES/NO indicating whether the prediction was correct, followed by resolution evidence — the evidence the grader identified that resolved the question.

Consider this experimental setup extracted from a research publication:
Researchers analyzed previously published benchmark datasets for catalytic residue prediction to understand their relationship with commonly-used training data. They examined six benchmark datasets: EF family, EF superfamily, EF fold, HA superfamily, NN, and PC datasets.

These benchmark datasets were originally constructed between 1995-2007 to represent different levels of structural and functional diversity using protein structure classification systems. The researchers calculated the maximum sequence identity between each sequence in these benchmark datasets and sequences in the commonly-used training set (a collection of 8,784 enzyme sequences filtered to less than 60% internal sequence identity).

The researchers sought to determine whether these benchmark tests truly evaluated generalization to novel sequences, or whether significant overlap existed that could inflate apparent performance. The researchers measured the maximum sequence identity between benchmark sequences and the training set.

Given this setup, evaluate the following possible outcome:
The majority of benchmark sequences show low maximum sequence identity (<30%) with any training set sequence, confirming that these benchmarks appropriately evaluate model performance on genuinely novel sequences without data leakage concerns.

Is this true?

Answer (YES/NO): NO